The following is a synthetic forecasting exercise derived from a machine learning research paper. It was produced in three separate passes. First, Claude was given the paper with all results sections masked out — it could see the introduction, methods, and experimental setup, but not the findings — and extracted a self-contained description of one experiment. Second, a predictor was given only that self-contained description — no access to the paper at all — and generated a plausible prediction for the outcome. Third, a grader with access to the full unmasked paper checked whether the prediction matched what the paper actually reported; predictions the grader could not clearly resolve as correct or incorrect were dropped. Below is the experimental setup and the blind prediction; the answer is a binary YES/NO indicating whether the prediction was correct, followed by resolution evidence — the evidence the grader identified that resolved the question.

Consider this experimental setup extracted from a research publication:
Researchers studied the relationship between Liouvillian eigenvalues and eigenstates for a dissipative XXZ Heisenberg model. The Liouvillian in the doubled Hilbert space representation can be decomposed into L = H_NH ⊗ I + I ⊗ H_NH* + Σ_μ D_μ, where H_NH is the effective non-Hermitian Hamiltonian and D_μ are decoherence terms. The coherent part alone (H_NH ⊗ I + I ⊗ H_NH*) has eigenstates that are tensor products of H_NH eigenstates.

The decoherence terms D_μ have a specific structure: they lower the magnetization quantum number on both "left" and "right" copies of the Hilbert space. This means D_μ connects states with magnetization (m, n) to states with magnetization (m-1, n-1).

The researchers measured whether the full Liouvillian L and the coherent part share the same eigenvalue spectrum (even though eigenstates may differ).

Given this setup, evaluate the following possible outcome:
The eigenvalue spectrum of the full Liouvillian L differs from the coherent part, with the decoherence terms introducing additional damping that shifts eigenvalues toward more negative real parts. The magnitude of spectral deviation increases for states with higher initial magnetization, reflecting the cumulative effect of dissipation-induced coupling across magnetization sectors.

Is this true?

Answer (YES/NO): NO